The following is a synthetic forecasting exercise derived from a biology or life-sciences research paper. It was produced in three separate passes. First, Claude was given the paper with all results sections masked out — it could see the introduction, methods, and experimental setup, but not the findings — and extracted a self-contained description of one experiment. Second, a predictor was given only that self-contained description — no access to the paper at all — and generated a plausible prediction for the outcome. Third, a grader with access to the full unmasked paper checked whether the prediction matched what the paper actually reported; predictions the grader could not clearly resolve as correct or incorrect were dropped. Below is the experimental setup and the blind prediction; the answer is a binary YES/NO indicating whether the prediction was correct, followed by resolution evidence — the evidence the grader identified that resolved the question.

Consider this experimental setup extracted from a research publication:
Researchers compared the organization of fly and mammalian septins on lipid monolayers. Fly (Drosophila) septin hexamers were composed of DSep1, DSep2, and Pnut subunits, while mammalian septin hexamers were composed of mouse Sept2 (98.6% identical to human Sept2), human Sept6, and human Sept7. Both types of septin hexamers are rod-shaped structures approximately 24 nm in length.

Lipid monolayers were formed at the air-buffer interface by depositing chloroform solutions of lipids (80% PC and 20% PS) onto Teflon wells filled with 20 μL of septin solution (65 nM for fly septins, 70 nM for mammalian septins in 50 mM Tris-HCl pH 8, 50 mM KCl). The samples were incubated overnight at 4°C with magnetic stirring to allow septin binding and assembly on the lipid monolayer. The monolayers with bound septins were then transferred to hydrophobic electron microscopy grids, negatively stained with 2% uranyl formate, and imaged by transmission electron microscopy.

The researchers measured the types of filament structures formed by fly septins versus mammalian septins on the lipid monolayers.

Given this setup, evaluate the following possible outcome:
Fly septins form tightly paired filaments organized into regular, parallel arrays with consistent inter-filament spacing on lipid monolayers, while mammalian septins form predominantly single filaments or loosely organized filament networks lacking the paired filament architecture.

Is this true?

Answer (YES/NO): NO